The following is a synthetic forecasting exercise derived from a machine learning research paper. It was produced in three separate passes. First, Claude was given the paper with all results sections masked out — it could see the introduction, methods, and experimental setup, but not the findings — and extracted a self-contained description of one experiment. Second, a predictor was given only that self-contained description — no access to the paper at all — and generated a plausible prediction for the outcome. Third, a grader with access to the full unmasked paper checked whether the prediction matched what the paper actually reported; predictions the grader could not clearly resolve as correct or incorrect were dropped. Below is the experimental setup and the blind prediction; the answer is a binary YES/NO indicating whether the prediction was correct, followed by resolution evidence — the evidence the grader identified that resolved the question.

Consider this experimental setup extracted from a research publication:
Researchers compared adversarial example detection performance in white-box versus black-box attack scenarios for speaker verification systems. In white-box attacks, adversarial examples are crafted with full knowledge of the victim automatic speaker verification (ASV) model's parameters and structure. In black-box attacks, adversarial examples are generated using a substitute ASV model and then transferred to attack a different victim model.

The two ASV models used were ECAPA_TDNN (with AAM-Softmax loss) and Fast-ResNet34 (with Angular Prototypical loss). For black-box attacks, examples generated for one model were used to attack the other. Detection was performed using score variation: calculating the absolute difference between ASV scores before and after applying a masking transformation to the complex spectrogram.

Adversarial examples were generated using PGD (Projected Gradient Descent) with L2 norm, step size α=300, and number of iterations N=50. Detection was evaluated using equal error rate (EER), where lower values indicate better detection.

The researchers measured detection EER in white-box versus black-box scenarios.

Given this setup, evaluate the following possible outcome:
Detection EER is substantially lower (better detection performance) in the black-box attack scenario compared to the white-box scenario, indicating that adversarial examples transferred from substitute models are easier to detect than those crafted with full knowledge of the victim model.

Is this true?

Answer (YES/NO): NO